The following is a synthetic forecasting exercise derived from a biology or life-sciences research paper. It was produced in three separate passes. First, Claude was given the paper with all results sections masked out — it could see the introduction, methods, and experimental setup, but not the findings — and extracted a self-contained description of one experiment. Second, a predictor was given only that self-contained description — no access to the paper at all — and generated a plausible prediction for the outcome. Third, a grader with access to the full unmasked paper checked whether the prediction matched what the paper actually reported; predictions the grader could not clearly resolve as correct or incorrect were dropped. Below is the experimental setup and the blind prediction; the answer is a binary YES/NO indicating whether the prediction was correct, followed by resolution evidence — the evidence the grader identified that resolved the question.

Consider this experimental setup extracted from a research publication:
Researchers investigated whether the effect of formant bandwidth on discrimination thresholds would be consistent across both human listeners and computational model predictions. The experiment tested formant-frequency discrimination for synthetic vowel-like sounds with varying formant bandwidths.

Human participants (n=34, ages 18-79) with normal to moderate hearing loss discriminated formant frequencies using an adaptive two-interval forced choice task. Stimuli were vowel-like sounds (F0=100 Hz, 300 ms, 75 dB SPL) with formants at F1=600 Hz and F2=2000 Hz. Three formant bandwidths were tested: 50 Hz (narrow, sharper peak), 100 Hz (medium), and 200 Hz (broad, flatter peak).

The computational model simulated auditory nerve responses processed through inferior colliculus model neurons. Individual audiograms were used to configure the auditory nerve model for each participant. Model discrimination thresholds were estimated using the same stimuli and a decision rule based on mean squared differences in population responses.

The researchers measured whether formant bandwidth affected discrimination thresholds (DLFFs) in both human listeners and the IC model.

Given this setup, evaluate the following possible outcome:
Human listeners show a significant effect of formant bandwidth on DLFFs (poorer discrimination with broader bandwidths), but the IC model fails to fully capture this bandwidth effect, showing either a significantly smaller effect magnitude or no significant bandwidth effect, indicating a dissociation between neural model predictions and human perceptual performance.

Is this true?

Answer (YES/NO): NO